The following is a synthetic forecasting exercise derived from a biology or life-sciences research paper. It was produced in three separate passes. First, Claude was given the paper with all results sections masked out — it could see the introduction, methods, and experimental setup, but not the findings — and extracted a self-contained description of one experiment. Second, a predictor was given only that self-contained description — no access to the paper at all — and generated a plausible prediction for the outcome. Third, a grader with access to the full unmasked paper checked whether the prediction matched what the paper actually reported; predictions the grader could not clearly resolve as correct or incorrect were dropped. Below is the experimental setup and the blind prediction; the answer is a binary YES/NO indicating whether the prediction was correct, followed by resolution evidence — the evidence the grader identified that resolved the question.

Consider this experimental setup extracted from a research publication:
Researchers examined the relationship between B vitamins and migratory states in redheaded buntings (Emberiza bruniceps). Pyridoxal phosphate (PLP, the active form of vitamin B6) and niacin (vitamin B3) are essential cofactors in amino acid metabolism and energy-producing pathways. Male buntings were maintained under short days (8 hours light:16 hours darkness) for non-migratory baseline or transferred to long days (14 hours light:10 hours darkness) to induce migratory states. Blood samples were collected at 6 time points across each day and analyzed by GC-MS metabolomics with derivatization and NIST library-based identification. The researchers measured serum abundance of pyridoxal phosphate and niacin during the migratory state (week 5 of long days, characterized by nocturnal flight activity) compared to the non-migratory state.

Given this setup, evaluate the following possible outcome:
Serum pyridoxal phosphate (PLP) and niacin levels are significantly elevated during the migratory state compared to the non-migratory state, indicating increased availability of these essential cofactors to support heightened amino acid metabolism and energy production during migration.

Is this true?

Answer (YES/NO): YES